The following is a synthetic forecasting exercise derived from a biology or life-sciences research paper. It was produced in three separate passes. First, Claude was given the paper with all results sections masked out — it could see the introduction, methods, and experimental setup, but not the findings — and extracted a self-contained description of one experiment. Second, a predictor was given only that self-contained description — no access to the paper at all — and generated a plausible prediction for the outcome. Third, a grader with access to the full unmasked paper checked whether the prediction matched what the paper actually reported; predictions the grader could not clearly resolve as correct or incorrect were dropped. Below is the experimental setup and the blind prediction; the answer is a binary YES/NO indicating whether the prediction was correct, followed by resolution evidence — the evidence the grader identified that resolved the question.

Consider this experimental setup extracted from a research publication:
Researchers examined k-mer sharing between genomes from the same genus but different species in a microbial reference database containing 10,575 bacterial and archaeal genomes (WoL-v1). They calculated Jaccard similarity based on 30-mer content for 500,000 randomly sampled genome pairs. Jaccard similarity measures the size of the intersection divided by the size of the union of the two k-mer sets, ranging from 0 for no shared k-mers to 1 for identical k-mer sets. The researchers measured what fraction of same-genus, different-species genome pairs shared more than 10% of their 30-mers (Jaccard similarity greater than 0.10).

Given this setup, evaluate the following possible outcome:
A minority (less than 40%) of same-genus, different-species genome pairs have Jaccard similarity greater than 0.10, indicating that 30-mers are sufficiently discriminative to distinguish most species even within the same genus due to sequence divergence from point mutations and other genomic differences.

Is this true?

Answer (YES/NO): YES